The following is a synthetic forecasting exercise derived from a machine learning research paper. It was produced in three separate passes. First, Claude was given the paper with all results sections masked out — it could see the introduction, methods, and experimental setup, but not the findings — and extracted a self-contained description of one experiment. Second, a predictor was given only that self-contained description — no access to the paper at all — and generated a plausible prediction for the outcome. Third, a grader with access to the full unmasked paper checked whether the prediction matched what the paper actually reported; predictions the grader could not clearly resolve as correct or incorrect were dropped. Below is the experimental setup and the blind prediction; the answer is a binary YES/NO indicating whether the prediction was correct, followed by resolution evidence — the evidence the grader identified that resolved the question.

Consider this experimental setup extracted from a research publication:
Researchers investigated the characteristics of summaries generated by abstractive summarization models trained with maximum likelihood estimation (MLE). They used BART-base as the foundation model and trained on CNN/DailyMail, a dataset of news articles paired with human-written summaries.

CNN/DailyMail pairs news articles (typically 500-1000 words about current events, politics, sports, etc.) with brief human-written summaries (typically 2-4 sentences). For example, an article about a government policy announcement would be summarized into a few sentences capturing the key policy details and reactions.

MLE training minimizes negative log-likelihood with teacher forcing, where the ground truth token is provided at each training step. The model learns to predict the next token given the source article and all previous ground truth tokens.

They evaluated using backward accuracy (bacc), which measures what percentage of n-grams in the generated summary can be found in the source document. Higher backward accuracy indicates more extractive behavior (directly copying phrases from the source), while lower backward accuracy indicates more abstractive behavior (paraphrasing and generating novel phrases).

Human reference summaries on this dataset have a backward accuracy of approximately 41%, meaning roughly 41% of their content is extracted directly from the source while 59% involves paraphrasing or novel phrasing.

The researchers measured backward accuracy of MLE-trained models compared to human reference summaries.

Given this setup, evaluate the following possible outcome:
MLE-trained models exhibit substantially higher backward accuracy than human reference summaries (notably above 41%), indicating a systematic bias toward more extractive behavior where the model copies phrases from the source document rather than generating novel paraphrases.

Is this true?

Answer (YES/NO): YES